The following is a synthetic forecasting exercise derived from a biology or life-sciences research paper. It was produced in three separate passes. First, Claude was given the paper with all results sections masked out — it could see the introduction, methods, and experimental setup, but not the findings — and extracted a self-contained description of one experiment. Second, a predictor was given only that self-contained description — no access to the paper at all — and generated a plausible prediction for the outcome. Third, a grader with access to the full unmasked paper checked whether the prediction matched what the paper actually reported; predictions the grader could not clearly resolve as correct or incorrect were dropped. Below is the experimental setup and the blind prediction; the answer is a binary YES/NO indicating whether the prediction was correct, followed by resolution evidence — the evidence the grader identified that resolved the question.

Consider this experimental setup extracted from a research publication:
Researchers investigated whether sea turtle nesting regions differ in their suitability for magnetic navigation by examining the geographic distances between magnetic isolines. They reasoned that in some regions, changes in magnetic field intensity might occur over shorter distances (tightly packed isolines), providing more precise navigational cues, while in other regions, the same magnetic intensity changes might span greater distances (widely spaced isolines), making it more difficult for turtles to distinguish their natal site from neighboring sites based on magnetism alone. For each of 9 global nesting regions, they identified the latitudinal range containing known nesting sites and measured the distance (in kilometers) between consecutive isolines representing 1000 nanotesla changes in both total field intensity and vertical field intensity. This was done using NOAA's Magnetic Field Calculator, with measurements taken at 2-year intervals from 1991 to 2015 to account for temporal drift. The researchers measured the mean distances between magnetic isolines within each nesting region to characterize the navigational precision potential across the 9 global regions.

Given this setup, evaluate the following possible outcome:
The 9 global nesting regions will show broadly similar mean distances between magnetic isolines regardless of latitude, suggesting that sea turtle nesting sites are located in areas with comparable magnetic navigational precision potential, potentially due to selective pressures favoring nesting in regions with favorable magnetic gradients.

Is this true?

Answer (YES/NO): NO